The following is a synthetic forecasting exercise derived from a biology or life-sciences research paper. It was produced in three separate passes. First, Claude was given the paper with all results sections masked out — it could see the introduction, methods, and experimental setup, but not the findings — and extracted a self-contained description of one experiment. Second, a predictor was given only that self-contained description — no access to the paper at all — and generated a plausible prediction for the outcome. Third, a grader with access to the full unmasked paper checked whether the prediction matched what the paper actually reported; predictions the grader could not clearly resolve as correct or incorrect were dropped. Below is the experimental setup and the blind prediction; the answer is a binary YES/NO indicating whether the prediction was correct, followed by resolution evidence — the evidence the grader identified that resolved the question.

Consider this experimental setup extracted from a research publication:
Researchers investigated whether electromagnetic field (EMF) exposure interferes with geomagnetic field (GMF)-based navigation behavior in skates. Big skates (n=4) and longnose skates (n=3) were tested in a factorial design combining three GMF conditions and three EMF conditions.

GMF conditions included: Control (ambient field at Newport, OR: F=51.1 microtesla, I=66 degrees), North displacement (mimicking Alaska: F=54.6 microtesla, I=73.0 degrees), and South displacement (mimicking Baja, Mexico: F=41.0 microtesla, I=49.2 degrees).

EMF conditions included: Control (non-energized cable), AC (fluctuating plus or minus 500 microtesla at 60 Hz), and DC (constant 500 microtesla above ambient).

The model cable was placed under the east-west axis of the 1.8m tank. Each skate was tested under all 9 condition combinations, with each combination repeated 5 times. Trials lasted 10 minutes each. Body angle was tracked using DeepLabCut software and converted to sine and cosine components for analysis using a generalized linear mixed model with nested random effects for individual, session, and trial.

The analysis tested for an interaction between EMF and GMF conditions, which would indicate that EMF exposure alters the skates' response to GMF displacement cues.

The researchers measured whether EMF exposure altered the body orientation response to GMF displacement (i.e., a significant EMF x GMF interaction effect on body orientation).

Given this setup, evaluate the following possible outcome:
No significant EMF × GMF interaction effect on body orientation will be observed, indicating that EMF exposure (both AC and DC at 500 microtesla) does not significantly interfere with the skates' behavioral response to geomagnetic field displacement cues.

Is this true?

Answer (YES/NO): NO